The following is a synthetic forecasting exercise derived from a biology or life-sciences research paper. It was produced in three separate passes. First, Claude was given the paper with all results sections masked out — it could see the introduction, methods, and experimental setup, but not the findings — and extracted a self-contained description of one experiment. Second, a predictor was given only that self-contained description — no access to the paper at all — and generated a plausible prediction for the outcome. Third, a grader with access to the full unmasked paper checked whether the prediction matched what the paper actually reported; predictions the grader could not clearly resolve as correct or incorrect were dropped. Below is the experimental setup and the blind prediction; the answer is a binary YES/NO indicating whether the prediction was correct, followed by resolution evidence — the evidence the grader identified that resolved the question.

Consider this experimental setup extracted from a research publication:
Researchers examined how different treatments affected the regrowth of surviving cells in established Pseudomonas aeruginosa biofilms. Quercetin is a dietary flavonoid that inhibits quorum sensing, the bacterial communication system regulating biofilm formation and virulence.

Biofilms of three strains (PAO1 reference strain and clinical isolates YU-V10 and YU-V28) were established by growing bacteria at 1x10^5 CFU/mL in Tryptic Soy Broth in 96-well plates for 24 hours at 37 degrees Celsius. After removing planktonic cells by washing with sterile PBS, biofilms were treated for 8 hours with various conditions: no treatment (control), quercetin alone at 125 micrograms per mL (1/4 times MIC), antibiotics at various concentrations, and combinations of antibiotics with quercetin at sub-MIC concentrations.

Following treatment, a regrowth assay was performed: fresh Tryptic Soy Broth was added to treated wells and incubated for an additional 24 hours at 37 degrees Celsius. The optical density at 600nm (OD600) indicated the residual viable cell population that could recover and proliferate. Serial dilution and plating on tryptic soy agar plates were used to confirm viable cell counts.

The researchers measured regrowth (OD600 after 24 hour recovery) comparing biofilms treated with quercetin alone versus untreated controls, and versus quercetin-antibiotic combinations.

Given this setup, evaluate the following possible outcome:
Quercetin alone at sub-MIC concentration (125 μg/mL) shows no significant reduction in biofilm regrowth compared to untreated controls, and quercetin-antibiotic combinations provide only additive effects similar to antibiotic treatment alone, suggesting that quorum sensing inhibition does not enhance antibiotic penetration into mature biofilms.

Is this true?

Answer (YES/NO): NO